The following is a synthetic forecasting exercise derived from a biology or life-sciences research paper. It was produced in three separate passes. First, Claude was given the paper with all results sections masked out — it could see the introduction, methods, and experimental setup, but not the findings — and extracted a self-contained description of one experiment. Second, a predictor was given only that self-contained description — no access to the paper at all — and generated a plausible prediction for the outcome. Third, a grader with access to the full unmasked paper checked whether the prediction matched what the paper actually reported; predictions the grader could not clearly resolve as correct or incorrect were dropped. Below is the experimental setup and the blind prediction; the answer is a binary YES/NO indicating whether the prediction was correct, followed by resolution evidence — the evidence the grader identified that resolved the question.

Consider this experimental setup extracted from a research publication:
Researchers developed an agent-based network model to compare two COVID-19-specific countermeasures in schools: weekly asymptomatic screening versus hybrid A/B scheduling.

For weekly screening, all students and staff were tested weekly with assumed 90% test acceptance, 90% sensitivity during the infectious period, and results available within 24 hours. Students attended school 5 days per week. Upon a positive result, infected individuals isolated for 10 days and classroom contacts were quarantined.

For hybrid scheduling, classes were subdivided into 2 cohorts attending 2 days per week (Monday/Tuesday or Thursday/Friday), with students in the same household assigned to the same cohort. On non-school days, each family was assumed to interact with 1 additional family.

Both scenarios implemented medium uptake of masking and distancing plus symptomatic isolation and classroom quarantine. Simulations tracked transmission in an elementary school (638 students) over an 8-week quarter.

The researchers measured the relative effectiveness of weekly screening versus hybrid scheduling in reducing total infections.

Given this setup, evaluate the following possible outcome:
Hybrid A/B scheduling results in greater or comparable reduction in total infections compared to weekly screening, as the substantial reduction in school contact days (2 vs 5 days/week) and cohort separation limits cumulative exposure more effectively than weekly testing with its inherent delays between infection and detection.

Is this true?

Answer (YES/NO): YES